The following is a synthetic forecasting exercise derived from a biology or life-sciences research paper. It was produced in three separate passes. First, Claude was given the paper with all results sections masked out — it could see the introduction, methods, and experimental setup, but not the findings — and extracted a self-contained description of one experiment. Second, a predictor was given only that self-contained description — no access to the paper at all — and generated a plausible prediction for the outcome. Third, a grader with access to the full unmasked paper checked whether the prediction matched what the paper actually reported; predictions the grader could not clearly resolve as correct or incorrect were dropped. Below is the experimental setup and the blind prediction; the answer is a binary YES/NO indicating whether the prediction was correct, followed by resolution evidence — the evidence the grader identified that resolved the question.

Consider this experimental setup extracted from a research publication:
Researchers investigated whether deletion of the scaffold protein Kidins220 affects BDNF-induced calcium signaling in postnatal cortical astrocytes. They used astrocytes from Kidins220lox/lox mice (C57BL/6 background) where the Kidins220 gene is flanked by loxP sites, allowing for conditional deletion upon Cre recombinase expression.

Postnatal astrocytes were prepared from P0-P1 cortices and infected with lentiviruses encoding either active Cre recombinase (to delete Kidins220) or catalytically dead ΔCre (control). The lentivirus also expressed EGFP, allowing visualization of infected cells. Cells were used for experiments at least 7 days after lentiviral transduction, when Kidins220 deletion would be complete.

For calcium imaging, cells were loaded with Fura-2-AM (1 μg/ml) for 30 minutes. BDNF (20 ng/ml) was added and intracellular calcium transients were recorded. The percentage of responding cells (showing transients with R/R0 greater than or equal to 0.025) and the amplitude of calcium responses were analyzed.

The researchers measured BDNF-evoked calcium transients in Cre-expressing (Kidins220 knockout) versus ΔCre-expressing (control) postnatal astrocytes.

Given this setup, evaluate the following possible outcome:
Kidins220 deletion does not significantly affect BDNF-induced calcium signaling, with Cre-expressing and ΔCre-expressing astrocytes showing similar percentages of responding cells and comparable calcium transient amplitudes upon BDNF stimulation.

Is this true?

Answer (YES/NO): NO